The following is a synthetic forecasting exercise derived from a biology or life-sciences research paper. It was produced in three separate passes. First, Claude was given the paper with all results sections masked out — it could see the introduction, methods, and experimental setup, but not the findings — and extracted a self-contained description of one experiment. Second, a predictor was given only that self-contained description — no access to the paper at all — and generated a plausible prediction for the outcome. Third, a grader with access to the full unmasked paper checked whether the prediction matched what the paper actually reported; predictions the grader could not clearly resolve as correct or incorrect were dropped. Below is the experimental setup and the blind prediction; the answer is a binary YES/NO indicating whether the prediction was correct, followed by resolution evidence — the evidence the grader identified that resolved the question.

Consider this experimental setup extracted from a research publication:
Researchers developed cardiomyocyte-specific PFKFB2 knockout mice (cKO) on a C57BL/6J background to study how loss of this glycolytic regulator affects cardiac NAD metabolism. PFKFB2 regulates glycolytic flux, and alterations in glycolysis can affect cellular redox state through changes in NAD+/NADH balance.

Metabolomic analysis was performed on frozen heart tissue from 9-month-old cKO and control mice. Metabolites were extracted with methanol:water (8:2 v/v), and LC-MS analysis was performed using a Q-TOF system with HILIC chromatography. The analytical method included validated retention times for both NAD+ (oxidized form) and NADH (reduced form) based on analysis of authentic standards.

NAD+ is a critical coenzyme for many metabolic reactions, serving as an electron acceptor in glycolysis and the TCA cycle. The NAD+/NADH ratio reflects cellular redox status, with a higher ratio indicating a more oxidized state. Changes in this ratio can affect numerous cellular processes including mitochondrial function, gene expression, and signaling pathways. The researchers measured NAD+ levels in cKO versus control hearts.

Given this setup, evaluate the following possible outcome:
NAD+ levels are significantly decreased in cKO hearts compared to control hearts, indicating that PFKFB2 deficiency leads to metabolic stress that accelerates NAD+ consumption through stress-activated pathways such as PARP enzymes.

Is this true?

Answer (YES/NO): NO